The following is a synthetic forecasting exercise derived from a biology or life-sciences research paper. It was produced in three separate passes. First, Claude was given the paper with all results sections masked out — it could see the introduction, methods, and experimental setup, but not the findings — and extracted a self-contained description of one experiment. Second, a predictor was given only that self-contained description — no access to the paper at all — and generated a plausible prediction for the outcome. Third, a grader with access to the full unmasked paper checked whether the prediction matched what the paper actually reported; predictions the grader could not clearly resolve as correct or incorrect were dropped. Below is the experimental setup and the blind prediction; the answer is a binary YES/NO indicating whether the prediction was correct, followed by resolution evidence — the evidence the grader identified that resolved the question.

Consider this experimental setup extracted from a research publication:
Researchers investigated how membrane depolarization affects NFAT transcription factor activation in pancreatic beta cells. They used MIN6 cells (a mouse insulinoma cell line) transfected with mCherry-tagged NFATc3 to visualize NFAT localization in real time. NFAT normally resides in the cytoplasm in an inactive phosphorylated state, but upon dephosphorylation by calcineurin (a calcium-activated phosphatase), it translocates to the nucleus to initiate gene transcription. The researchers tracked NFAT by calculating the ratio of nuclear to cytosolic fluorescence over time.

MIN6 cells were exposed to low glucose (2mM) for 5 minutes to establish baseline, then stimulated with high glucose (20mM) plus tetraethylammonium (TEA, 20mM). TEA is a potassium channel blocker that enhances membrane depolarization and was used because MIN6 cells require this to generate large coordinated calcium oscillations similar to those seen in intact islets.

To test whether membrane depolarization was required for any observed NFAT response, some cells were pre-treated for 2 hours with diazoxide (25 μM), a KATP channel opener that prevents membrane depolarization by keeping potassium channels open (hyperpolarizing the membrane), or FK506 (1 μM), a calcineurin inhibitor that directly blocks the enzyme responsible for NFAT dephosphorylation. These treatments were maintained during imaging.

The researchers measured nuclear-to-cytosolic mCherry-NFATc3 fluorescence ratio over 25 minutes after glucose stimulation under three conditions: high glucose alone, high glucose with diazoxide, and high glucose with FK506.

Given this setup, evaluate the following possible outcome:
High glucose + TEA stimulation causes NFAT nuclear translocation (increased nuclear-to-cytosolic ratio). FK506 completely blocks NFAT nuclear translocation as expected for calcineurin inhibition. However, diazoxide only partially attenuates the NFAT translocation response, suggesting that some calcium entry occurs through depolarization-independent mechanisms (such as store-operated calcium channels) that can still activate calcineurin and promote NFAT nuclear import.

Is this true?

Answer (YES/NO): NO